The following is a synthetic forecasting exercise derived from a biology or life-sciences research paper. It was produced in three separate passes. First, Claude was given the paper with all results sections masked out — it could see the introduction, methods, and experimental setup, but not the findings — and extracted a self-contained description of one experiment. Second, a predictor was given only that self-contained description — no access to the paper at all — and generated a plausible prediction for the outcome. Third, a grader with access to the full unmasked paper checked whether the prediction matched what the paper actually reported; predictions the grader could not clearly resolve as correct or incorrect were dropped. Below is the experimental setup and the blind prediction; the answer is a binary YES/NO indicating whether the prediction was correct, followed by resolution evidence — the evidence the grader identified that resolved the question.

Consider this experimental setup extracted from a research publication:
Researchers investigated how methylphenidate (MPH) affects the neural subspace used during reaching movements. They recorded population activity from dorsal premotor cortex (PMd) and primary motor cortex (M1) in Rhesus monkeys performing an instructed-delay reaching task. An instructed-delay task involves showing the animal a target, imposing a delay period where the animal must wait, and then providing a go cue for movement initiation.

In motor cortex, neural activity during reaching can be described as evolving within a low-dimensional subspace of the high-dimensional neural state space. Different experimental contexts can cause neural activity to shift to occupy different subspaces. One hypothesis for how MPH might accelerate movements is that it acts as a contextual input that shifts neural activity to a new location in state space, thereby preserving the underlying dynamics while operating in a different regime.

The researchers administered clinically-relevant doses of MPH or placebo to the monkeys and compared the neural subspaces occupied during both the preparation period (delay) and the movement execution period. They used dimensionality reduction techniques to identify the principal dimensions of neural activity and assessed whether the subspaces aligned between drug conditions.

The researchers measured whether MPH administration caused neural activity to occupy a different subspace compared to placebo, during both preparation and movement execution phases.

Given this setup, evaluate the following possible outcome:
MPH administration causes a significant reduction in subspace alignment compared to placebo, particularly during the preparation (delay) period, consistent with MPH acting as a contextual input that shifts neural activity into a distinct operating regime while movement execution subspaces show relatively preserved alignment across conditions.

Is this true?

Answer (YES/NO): NO